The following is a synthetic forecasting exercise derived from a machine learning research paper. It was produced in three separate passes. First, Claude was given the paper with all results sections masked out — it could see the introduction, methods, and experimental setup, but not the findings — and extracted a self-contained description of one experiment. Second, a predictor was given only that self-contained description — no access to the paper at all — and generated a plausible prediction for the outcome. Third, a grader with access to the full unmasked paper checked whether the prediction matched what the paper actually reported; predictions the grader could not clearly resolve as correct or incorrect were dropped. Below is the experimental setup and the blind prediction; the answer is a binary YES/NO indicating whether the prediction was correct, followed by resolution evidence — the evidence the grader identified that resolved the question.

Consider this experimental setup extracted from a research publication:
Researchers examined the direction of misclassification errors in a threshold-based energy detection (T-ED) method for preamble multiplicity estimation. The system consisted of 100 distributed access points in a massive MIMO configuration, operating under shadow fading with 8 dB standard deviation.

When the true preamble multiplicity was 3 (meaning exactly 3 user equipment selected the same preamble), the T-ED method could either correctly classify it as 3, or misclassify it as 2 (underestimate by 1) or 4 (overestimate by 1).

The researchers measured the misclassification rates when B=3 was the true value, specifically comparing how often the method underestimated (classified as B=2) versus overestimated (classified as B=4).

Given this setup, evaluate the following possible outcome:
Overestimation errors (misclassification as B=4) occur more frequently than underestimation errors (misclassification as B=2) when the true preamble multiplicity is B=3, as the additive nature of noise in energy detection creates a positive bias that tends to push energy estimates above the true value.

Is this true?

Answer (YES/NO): NO